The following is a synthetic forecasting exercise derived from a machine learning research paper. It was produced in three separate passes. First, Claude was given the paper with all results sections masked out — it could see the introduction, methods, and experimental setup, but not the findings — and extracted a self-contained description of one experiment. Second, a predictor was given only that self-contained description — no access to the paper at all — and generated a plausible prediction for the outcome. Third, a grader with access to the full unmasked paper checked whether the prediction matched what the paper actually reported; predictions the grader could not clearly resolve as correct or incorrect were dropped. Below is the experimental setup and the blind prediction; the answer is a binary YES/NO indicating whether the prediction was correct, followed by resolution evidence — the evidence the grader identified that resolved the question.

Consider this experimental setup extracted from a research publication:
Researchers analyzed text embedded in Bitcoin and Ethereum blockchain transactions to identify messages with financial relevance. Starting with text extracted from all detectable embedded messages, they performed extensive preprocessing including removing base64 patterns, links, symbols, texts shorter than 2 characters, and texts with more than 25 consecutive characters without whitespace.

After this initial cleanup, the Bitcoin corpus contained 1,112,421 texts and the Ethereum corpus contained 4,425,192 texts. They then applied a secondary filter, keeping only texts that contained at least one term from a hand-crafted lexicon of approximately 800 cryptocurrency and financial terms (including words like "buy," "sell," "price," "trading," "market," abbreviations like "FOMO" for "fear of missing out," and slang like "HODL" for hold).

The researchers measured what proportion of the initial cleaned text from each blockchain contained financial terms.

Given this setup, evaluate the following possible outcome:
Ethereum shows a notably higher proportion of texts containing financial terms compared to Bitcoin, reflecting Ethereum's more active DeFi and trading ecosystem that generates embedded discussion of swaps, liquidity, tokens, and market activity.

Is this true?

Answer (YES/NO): YES